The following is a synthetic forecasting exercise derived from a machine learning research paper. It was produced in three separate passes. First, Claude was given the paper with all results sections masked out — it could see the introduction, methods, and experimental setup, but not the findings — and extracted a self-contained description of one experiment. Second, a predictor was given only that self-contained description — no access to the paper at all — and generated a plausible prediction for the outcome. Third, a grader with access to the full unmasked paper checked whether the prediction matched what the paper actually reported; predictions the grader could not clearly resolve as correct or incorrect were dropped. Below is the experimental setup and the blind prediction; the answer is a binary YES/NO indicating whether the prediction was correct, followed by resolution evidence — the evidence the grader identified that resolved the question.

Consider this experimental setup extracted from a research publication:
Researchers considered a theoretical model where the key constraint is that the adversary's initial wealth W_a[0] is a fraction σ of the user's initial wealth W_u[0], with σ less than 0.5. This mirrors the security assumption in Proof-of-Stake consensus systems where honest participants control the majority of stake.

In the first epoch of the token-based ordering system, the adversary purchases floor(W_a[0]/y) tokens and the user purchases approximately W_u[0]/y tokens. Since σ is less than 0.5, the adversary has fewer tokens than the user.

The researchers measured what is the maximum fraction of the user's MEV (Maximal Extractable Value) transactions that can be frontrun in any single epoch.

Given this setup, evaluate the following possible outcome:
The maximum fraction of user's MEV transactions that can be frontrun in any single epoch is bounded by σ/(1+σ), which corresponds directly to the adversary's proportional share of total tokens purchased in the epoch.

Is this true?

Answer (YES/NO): NO